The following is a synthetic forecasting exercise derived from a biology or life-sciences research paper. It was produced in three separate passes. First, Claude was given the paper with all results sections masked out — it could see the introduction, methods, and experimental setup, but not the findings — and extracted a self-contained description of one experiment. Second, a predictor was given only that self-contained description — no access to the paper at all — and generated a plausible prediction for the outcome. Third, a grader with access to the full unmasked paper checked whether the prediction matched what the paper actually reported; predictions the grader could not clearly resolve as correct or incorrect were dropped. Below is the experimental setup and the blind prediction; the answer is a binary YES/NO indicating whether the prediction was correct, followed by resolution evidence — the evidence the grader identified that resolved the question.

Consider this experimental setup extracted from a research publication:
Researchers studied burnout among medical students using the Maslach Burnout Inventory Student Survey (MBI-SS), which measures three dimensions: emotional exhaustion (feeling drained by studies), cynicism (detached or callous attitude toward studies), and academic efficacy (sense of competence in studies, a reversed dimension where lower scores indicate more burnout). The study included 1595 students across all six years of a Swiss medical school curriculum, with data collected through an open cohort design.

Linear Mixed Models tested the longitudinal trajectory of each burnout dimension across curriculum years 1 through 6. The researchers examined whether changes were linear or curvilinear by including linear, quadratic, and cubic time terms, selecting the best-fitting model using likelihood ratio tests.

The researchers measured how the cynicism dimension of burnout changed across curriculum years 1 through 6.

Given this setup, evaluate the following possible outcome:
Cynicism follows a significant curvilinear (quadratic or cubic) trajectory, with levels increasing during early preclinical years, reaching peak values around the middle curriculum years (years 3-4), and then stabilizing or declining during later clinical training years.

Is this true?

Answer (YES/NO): NO